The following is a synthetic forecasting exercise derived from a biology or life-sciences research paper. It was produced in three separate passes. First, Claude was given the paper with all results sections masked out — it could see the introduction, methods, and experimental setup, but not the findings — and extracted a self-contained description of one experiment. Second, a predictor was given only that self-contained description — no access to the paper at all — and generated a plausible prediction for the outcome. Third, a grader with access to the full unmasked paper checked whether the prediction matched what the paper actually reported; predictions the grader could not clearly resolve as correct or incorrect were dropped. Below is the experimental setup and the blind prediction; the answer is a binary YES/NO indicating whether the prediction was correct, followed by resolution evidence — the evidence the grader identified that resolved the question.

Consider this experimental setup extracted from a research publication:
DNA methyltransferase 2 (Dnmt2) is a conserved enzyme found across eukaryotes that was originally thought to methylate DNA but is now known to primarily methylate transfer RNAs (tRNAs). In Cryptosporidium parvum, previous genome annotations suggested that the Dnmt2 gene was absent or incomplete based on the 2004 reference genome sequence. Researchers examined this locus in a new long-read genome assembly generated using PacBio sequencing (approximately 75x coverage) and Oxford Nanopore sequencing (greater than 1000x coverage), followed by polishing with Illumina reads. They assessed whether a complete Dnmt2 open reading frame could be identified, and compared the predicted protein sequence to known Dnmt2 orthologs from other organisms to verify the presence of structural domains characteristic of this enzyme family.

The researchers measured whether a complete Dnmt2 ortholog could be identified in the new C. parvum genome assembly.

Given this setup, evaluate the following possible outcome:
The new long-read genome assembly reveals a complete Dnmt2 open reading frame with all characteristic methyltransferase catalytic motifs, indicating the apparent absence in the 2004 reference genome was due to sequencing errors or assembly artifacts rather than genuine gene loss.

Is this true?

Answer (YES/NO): YES